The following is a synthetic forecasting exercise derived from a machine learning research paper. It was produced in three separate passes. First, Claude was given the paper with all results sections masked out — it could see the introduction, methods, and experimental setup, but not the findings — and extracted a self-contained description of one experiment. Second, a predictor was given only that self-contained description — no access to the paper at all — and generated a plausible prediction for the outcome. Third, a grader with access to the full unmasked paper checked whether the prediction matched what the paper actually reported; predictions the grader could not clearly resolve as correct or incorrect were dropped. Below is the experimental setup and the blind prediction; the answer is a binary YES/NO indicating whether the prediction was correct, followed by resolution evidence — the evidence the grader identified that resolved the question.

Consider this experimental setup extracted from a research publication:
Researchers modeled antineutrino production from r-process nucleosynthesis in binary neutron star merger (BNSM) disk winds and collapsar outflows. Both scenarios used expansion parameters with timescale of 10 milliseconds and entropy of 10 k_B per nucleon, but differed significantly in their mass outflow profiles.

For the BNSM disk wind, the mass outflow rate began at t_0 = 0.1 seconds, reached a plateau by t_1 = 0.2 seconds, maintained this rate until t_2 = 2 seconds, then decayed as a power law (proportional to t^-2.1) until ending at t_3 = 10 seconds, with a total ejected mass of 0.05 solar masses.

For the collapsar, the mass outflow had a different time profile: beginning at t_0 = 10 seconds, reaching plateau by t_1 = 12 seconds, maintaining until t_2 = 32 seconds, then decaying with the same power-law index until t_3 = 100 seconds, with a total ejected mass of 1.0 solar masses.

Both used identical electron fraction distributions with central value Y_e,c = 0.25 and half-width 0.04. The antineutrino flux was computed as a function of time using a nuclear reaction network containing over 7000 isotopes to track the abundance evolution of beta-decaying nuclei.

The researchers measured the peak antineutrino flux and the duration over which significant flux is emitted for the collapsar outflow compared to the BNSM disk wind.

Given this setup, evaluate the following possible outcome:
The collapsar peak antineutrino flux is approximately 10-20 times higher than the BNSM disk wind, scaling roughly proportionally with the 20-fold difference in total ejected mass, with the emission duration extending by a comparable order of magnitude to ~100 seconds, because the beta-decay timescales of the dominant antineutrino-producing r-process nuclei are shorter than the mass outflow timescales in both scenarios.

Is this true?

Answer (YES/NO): NO